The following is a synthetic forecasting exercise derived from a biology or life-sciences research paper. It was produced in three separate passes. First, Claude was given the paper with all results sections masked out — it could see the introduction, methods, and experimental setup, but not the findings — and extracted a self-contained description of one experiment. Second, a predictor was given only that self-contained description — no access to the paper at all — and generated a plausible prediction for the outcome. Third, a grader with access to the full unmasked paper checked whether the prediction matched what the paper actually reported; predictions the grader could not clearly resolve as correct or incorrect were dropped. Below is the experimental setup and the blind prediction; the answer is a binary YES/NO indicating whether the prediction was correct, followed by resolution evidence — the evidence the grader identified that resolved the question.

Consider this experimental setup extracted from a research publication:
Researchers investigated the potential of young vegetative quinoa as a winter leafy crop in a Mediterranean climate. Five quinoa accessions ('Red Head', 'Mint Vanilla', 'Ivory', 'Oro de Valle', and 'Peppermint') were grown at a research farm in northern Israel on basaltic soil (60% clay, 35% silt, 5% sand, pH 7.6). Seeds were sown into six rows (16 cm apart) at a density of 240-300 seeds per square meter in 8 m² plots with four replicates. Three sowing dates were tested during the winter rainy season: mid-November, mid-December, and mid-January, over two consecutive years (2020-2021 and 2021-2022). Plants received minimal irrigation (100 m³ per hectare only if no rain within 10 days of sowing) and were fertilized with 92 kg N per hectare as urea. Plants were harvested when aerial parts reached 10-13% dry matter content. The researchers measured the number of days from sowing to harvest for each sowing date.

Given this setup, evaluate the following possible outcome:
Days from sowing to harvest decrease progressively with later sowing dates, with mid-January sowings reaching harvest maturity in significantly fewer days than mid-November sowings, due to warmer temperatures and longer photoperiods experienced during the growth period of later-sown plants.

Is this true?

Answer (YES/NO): NO